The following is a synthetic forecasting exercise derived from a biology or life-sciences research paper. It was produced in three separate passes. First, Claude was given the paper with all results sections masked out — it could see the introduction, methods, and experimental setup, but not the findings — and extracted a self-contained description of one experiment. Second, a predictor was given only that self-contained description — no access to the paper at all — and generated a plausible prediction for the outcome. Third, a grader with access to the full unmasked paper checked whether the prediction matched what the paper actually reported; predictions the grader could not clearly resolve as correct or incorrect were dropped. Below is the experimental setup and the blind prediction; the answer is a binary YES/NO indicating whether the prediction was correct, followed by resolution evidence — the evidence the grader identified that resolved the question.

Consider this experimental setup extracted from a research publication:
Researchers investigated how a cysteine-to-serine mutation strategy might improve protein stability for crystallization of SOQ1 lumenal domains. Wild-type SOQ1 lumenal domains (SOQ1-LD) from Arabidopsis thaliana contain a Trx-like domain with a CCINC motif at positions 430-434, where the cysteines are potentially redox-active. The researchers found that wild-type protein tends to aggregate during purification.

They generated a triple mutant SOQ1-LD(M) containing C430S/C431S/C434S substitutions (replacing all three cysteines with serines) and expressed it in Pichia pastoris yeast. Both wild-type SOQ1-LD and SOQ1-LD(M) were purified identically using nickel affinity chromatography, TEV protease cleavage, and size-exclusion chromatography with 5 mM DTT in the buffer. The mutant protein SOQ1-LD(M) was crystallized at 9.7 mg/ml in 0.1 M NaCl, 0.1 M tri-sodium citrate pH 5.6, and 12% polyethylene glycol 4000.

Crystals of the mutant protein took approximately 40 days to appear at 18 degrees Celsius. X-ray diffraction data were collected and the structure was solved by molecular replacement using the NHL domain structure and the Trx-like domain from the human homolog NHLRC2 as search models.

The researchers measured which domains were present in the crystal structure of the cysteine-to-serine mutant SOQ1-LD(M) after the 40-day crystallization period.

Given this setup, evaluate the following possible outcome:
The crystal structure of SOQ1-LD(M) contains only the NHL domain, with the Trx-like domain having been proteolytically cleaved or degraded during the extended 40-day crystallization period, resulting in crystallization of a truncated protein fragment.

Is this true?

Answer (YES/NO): NO